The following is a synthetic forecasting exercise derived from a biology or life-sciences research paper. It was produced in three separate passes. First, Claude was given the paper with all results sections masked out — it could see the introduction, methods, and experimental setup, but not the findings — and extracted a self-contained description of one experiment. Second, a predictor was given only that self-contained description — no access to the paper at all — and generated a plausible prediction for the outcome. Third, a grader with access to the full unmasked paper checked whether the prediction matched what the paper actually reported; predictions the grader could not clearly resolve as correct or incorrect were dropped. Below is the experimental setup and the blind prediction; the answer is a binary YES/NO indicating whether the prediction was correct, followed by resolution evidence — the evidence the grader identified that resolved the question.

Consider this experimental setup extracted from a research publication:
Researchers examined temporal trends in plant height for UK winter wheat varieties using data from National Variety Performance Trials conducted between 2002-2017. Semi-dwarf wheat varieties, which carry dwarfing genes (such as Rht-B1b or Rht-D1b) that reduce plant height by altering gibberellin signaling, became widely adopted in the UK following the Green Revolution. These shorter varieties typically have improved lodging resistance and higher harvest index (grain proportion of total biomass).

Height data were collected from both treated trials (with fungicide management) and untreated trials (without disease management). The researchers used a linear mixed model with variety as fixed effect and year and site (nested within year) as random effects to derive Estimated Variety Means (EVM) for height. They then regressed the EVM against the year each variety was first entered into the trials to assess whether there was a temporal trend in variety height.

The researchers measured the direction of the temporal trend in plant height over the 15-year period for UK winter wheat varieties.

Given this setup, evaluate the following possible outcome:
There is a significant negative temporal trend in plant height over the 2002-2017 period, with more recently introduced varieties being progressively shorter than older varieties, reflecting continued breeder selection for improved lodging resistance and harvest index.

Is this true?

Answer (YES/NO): NO